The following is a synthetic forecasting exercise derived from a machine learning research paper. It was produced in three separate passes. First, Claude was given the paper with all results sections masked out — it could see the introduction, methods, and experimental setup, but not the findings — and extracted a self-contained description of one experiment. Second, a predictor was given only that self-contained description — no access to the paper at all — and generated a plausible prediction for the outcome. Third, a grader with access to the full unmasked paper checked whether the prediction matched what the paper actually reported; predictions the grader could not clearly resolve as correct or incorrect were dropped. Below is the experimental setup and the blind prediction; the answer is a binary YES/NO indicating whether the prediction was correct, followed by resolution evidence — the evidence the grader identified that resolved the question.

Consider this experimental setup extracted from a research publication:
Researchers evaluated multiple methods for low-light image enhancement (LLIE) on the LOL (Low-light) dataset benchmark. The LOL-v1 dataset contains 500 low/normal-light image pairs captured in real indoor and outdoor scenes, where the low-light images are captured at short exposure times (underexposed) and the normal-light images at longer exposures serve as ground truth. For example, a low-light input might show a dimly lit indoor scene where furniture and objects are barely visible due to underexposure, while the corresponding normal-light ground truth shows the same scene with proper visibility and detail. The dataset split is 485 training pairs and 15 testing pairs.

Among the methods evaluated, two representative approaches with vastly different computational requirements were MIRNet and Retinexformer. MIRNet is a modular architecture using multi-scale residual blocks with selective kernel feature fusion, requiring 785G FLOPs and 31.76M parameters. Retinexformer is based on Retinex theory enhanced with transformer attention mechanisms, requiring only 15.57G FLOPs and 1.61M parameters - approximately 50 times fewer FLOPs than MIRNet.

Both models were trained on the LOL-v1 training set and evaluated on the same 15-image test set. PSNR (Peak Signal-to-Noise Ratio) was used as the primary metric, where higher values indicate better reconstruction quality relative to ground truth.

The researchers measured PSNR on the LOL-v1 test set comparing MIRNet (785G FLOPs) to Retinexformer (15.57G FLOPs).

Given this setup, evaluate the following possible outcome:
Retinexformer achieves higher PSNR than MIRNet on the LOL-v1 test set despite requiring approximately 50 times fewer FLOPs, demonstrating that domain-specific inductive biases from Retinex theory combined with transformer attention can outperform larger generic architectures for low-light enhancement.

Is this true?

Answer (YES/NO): YES